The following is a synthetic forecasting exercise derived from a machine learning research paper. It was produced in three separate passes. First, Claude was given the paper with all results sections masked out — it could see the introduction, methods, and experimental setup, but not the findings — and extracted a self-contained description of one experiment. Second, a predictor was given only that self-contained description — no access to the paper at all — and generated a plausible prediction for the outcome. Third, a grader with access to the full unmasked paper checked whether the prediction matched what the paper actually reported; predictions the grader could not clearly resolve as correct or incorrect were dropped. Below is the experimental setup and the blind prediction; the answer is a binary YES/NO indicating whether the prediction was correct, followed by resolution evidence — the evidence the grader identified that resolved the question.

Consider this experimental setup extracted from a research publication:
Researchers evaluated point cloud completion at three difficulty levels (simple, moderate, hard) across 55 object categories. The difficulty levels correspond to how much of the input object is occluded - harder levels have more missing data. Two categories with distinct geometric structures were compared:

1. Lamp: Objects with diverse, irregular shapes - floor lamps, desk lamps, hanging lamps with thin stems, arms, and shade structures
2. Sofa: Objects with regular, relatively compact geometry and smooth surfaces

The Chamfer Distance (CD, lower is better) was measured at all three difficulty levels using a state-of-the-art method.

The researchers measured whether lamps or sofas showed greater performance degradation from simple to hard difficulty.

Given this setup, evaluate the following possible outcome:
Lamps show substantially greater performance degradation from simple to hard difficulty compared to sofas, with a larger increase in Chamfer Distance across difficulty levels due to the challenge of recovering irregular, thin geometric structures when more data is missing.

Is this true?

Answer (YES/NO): YES